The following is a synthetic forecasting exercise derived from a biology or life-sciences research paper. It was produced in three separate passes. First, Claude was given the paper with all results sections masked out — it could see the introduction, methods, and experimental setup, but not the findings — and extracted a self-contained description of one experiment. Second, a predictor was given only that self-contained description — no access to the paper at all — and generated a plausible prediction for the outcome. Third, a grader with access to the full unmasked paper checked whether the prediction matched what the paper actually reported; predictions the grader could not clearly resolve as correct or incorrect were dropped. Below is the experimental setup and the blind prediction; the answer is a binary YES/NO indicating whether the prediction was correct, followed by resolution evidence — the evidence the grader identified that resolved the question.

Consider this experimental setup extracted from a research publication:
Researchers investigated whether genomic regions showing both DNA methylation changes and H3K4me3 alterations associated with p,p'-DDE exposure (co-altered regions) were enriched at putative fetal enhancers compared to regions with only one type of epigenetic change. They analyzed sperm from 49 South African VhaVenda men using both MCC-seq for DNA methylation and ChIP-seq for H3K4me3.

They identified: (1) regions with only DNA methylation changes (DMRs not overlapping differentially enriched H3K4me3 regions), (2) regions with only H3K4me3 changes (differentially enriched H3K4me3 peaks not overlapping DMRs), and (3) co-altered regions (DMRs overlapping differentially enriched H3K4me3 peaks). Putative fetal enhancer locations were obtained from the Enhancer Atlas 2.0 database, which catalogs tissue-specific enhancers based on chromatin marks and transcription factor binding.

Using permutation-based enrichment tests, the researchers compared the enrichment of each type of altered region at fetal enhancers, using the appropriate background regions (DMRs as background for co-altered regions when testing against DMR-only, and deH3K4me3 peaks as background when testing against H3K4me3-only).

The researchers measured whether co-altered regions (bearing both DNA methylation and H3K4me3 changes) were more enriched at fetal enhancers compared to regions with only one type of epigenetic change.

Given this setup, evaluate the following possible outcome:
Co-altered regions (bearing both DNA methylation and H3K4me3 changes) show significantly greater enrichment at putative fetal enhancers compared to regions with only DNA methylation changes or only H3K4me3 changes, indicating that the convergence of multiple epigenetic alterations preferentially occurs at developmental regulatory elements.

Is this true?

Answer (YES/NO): NO